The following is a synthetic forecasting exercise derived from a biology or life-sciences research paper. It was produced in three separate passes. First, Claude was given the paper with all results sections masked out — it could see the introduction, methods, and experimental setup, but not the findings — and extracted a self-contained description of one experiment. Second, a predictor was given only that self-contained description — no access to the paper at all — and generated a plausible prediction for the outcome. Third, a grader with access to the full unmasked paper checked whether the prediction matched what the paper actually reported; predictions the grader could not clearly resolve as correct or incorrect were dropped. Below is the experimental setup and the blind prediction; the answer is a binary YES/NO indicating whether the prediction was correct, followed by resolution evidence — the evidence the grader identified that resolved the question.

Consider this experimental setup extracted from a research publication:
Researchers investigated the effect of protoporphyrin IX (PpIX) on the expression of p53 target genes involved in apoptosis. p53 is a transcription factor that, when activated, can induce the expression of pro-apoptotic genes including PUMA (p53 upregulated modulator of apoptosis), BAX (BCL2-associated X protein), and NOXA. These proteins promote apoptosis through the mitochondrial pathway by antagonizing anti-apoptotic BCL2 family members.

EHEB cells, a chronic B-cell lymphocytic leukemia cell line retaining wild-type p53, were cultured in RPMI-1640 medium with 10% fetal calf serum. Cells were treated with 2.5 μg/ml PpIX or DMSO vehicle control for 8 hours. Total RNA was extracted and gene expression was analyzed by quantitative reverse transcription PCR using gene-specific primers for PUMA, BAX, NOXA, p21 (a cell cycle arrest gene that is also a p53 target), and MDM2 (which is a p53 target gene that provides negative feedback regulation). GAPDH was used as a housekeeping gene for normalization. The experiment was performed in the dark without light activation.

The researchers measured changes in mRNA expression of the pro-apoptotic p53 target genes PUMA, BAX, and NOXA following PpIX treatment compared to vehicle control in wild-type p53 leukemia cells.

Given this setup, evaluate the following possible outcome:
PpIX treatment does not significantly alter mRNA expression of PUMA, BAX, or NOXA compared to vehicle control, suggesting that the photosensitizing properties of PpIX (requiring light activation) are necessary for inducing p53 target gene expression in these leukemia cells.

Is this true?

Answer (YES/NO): NO